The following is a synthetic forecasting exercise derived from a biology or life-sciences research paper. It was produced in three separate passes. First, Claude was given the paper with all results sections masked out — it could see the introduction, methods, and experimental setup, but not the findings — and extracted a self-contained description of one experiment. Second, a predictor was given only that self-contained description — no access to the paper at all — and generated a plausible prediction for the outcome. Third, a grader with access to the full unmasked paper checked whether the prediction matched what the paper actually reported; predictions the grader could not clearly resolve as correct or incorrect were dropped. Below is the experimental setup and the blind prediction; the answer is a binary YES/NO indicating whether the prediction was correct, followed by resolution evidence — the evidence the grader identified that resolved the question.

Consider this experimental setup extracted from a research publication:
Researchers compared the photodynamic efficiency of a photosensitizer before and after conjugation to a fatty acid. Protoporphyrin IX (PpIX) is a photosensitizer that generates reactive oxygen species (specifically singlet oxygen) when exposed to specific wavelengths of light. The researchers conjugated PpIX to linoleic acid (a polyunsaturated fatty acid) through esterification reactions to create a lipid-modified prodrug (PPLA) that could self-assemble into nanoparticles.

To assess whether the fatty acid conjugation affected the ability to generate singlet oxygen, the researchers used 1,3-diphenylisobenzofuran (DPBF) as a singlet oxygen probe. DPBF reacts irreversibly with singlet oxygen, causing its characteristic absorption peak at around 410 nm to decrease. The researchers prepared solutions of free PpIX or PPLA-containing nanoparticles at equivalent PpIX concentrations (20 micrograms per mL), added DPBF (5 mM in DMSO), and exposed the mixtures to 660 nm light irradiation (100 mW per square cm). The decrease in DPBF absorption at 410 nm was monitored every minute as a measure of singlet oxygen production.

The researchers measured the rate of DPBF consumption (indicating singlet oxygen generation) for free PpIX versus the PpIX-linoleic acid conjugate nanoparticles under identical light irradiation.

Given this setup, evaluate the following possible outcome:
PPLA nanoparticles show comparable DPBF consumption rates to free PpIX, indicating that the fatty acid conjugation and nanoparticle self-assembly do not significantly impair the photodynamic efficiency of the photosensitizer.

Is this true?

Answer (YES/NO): NO